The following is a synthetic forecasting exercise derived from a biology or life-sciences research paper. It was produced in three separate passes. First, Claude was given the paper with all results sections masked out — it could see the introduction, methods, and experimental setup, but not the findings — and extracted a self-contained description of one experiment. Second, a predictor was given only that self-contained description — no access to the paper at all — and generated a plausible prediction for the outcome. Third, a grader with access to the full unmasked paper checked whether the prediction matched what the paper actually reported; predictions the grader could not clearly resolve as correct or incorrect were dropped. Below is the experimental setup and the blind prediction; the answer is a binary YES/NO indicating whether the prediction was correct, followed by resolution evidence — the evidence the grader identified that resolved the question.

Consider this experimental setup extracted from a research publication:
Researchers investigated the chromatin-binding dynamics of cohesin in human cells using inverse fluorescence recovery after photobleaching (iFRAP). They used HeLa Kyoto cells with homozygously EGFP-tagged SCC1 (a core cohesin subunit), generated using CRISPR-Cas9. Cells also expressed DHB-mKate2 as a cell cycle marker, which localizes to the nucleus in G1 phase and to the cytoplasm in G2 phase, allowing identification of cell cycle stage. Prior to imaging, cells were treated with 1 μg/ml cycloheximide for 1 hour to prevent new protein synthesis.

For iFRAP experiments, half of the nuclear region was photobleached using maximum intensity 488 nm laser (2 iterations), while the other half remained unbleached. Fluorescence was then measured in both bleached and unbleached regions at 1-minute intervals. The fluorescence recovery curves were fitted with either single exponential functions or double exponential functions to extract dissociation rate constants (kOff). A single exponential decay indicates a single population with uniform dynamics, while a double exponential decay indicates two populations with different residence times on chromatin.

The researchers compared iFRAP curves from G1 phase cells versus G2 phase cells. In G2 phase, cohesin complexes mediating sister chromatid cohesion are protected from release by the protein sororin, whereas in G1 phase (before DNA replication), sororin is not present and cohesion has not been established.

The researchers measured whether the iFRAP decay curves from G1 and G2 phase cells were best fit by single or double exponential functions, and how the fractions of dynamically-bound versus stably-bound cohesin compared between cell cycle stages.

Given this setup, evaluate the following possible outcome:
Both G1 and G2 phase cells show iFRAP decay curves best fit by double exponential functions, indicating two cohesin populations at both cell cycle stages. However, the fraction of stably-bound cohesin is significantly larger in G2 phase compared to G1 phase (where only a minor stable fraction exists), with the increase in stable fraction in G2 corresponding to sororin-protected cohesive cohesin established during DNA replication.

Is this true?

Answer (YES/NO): NO